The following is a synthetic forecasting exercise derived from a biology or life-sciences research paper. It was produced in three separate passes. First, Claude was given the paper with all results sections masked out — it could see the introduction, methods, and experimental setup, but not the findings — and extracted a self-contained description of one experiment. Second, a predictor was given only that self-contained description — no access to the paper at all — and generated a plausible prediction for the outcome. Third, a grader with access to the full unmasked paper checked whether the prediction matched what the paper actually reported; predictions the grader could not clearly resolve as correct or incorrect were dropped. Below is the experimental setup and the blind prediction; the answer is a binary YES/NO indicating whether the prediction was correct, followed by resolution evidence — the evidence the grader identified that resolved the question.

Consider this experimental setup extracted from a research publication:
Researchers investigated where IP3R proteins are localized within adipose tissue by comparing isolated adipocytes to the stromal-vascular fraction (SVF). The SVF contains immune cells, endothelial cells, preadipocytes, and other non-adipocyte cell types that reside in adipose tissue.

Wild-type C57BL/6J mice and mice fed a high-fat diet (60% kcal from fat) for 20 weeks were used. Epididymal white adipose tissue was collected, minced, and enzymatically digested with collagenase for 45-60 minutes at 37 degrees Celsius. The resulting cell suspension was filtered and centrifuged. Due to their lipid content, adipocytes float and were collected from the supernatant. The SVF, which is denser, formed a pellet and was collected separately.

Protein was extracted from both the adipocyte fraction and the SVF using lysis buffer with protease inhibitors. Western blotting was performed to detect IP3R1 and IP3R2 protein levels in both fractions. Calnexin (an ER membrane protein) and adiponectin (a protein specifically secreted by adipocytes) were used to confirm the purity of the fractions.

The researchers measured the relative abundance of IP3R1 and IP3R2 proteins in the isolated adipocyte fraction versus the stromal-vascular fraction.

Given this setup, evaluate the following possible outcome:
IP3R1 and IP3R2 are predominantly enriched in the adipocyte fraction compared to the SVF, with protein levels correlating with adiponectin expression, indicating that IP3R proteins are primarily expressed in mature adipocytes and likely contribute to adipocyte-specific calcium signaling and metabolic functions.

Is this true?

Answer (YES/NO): YES